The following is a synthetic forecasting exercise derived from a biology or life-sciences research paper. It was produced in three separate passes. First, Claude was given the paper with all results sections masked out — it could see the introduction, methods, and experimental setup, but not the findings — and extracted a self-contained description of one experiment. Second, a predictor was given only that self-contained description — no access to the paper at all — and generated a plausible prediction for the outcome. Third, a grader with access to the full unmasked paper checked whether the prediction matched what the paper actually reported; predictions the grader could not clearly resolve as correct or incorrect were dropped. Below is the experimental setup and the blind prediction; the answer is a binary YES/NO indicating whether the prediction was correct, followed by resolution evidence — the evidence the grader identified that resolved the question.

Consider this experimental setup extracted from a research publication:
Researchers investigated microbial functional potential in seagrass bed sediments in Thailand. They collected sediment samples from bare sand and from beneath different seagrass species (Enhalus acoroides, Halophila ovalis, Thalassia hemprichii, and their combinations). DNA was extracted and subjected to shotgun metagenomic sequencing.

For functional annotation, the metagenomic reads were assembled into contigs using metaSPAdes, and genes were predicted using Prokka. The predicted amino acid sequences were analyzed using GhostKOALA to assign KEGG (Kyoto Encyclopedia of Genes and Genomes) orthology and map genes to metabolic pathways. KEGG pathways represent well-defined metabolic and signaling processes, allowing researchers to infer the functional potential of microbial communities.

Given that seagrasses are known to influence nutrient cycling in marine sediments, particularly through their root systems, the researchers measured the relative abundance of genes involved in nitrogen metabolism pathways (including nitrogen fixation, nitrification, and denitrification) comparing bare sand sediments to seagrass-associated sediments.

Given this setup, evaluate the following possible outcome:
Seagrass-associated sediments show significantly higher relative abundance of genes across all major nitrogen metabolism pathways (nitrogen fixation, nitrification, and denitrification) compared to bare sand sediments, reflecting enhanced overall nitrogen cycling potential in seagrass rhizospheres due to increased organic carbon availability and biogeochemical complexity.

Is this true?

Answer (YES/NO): NO